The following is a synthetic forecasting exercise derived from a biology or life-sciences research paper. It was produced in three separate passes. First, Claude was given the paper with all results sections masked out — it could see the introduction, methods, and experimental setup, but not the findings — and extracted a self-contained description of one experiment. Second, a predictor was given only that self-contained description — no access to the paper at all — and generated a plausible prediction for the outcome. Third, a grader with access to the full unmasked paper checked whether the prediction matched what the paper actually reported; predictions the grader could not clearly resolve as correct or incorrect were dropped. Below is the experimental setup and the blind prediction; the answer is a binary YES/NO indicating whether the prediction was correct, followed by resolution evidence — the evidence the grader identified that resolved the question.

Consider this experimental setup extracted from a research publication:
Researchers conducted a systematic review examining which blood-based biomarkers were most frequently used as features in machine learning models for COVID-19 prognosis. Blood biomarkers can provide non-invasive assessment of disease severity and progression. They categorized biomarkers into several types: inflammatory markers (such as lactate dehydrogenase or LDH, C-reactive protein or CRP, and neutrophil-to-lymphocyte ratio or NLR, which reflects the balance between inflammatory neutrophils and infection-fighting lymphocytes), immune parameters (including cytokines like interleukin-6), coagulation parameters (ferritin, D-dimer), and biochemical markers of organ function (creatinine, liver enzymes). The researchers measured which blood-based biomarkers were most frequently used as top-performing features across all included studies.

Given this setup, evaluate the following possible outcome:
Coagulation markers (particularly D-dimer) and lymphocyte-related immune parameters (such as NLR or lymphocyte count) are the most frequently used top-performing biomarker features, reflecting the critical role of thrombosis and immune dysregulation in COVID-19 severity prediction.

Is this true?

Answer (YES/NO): NO